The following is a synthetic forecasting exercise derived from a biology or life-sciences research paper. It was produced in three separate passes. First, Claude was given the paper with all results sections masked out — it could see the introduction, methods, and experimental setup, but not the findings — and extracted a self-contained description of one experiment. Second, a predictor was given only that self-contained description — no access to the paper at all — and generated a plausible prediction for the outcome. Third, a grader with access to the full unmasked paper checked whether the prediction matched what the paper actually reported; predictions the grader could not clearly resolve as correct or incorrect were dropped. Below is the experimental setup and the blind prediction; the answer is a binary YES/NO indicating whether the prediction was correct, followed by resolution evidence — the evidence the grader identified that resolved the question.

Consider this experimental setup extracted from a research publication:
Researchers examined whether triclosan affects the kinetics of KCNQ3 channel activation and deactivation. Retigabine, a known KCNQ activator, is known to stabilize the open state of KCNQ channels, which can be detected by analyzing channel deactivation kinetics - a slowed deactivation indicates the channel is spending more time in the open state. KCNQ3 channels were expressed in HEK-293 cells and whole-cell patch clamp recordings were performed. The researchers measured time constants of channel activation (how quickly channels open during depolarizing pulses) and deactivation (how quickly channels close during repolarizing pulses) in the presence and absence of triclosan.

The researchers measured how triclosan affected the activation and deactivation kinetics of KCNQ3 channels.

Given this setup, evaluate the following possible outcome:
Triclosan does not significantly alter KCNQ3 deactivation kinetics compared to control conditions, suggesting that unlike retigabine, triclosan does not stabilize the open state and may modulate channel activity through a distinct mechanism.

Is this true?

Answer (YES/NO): NO